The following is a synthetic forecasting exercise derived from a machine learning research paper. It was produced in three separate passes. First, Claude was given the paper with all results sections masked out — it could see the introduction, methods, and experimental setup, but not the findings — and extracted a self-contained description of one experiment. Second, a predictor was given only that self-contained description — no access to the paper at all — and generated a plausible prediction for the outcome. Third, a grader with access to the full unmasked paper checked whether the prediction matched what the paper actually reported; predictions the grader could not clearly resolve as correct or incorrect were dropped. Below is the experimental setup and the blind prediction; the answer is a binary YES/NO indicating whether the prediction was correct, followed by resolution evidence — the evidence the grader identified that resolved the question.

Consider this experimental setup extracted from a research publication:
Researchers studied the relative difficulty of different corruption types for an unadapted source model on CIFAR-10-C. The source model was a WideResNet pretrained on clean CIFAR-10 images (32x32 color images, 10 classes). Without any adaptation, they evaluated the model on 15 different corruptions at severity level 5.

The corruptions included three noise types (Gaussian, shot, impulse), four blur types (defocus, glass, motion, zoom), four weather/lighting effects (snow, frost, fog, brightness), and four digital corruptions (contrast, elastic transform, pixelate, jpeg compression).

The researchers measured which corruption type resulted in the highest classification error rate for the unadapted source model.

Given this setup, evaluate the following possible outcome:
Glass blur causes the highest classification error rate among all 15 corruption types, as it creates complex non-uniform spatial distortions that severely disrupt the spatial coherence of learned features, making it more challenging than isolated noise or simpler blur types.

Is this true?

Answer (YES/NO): NO